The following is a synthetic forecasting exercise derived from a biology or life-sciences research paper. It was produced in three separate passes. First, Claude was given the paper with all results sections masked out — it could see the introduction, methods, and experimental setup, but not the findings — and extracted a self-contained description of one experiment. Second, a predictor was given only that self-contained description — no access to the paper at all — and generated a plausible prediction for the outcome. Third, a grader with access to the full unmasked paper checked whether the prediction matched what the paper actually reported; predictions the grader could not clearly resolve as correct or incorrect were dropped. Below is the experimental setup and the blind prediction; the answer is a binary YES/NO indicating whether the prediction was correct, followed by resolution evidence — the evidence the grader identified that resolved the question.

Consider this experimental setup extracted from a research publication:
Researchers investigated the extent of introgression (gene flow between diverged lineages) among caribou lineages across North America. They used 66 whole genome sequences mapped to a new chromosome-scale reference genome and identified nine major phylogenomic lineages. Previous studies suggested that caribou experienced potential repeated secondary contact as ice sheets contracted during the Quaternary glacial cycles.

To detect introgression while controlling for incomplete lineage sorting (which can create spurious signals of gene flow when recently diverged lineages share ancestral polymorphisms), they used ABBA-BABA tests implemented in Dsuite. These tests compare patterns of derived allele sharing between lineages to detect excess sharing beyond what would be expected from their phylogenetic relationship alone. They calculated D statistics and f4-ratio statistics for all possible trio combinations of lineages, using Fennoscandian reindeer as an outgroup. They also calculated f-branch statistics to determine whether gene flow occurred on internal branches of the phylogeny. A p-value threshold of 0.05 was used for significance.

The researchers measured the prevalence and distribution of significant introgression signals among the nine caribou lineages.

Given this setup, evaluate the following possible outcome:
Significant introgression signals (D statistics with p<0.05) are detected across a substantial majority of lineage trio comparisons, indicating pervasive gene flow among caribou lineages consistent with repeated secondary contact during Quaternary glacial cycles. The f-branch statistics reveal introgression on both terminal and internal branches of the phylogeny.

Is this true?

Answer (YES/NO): NO